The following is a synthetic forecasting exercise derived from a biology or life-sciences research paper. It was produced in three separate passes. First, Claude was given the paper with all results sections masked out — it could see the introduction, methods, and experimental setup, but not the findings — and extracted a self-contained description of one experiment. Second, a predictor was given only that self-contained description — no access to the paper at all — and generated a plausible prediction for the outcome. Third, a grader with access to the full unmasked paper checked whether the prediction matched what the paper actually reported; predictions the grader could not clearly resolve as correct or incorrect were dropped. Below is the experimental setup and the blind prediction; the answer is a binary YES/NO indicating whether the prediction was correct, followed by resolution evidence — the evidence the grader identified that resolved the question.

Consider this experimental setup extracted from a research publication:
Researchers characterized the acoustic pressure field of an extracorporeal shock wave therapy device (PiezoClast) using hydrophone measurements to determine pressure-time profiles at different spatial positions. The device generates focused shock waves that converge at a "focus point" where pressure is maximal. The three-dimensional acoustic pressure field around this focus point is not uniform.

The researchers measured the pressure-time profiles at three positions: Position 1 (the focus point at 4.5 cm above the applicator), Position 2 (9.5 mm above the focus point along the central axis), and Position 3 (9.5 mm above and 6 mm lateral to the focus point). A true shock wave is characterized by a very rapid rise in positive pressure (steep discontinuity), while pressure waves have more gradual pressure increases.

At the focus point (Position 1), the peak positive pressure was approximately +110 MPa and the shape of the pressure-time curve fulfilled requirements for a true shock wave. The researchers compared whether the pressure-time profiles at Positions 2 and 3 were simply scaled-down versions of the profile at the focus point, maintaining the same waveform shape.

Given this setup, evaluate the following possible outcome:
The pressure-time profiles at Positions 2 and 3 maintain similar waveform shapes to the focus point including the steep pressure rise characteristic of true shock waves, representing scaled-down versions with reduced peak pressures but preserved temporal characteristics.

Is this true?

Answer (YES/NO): NO